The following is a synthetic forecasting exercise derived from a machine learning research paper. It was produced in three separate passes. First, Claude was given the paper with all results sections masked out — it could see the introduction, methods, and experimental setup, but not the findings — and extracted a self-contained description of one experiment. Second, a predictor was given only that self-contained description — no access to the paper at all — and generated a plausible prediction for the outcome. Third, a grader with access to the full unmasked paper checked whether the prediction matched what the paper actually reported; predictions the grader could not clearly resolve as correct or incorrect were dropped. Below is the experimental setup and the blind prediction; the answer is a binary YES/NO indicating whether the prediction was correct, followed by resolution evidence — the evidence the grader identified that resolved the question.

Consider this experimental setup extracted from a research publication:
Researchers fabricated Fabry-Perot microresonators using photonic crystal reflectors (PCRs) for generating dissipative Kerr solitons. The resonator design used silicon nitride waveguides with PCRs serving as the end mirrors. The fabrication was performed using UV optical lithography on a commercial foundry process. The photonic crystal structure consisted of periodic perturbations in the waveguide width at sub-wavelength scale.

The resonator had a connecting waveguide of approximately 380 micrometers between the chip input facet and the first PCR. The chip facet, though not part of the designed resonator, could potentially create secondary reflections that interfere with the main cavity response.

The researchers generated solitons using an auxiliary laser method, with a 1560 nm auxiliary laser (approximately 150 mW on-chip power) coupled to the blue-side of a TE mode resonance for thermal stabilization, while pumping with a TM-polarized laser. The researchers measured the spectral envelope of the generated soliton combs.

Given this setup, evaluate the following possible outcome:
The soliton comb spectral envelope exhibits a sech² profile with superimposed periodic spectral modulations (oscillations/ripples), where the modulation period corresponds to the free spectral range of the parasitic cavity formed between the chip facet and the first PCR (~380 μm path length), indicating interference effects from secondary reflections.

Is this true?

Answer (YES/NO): YES